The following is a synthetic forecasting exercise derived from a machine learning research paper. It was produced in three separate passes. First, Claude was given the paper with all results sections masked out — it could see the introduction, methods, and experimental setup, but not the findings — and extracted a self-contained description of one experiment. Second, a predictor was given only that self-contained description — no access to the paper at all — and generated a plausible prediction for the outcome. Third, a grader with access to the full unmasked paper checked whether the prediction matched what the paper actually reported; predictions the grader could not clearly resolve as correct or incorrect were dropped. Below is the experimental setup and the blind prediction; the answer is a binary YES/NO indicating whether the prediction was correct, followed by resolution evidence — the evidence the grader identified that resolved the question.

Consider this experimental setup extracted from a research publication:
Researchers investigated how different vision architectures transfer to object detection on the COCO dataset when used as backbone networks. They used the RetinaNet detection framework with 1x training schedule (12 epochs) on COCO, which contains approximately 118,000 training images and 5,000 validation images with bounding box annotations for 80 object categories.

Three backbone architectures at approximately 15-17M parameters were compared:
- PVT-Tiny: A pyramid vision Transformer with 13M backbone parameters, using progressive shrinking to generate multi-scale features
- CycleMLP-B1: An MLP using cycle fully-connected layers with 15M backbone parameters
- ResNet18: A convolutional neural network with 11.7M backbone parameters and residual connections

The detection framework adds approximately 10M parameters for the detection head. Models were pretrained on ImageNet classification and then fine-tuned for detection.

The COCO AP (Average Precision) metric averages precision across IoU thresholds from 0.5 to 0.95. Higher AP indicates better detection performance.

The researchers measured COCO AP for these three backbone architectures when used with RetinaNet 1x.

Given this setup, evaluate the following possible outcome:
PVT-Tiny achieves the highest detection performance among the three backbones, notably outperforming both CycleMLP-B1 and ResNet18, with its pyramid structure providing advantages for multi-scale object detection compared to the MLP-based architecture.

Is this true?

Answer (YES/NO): NO